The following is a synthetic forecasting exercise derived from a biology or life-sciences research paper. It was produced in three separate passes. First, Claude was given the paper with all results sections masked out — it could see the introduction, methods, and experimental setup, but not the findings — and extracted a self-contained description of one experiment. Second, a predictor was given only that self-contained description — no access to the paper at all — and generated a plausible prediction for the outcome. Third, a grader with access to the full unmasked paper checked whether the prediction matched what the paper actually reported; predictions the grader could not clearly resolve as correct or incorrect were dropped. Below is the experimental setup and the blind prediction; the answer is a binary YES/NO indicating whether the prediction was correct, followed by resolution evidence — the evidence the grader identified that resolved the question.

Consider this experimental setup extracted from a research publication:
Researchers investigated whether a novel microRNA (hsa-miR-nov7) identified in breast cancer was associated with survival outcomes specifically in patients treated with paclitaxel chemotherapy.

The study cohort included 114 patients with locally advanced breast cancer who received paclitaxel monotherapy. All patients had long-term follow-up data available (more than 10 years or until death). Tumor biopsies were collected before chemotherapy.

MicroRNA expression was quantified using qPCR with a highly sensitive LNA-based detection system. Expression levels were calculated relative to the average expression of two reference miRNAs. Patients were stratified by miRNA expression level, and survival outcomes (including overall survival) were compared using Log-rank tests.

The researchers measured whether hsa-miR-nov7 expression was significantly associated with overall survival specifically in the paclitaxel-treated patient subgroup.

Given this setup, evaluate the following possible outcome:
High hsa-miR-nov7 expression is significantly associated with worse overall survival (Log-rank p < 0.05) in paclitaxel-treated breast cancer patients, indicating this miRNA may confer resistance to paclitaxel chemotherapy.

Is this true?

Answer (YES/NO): NO